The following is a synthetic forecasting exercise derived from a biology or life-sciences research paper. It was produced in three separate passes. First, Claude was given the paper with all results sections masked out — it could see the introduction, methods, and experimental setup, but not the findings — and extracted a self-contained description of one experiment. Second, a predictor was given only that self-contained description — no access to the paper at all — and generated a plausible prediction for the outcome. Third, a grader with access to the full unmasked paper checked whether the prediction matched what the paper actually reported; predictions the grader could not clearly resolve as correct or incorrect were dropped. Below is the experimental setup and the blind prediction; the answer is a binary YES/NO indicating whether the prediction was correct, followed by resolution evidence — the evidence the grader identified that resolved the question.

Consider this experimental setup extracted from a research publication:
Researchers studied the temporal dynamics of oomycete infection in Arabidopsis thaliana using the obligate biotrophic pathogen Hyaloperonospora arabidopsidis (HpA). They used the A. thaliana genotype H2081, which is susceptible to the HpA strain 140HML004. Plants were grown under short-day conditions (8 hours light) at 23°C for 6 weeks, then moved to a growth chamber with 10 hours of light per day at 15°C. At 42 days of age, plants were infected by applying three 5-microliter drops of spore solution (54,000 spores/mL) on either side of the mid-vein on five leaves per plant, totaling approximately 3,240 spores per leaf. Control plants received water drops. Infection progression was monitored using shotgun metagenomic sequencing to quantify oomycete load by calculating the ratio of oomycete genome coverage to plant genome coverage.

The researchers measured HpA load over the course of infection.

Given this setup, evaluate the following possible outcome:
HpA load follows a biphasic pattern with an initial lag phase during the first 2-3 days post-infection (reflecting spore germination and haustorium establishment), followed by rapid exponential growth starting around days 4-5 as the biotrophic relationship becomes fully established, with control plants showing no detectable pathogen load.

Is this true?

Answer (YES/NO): NO